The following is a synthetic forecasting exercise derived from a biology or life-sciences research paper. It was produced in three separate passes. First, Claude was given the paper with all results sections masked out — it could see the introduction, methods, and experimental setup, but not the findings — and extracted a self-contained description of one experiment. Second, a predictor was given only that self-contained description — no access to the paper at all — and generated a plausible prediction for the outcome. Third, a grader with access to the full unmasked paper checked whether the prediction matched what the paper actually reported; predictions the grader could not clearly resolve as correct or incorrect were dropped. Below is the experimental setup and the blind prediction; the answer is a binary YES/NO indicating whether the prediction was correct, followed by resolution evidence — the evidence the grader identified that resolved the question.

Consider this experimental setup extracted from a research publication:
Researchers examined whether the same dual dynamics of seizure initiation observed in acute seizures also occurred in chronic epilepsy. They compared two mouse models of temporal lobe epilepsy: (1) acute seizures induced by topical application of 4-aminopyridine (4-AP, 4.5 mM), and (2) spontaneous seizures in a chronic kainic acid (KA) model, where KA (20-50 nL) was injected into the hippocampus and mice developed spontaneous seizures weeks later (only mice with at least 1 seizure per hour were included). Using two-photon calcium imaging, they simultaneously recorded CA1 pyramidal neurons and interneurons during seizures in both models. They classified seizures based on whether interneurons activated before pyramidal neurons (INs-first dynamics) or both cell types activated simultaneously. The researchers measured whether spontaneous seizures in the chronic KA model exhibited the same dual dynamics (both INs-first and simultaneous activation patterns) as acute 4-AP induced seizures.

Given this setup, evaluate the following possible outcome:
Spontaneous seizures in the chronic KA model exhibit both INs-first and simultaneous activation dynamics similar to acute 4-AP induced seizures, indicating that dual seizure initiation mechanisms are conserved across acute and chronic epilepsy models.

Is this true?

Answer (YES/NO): NO